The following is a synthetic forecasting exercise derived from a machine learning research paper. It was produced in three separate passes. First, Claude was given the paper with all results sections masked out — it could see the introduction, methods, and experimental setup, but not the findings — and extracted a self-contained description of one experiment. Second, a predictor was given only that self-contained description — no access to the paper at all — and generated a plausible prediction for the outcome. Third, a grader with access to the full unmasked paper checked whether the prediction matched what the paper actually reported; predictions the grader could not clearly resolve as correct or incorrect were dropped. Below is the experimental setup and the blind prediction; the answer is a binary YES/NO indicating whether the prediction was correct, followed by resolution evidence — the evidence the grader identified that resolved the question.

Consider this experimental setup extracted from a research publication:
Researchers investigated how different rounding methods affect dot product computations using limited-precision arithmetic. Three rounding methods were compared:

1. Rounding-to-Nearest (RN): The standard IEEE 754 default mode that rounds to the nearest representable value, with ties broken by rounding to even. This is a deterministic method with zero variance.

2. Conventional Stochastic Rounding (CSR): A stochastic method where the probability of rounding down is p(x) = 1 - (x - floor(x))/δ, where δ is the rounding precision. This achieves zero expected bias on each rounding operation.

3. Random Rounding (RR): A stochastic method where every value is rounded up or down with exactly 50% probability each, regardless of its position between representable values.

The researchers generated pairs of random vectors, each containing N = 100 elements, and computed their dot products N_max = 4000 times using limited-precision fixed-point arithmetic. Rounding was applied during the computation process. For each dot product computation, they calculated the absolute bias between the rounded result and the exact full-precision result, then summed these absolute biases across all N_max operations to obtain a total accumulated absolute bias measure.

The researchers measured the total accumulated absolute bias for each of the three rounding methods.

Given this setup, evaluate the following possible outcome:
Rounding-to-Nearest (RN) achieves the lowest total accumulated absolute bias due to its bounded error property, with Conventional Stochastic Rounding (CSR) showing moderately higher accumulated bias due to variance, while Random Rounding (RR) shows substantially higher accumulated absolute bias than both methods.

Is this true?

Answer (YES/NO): YES